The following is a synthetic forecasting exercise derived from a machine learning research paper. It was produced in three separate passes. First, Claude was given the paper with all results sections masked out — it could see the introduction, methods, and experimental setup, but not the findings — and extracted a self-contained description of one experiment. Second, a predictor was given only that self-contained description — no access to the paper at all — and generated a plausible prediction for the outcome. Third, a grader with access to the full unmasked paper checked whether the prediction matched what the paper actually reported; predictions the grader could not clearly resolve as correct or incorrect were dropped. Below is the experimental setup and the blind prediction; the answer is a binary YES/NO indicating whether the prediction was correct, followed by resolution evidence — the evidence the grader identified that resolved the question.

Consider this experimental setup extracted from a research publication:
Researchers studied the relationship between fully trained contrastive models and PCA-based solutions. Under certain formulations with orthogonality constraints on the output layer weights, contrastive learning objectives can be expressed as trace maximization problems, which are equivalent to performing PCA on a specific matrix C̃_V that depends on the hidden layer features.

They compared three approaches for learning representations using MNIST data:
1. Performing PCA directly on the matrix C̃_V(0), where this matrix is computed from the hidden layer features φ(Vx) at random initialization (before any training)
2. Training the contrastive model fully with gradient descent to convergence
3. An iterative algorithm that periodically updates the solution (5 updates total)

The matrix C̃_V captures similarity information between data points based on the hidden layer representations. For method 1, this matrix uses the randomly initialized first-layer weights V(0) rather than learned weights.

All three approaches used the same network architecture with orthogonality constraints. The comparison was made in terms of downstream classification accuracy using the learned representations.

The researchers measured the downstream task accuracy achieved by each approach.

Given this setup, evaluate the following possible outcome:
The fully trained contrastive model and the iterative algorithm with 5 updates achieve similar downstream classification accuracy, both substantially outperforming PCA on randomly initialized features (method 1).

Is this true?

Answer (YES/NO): NO